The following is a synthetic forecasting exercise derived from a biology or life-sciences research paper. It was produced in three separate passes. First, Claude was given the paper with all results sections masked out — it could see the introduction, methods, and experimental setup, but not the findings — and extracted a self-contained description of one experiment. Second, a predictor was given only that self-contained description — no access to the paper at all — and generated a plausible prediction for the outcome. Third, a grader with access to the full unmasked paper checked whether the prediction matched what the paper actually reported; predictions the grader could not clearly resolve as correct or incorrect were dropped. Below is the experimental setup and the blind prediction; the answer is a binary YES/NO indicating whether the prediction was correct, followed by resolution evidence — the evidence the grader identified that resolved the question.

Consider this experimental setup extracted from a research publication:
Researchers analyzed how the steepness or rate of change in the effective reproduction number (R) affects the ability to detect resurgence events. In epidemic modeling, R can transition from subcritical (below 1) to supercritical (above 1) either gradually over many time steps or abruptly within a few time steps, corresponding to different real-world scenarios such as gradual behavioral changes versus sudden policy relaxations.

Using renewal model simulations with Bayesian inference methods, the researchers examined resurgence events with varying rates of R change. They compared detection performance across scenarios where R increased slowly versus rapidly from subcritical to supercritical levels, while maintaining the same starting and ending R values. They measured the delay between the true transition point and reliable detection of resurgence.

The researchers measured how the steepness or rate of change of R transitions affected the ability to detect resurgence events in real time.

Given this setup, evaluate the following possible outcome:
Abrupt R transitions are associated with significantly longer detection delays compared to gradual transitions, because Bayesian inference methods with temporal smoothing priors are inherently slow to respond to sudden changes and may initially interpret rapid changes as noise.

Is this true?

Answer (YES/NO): NO